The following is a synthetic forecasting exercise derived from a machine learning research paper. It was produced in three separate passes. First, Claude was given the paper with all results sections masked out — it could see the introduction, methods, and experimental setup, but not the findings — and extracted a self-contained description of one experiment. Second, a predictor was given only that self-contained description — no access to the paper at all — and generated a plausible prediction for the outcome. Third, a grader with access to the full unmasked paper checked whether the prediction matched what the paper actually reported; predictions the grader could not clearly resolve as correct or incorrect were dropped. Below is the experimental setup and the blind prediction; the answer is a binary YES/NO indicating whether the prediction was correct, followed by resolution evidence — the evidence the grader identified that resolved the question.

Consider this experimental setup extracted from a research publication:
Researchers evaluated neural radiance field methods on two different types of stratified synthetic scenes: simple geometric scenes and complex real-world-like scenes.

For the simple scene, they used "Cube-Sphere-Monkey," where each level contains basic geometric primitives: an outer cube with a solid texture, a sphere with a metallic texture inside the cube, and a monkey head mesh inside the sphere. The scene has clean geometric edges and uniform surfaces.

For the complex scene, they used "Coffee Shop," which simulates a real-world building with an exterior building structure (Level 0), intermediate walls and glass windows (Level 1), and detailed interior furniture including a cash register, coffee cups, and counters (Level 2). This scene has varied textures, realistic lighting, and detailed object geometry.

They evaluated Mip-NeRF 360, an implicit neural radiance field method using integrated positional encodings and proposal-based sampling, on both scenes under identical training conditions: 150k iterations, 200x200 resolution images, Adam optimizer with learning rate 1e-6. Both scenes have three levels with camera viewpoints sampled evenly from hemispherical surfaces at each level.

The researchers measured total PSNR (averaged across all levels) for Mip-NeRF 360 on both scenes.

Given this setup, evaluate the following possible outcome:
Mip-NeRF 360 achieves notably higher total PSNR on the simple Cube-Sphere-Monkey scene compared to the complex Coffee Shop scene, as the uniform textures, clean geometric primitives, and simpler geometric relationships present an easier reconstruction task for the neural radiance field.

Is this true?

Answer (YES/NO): NO